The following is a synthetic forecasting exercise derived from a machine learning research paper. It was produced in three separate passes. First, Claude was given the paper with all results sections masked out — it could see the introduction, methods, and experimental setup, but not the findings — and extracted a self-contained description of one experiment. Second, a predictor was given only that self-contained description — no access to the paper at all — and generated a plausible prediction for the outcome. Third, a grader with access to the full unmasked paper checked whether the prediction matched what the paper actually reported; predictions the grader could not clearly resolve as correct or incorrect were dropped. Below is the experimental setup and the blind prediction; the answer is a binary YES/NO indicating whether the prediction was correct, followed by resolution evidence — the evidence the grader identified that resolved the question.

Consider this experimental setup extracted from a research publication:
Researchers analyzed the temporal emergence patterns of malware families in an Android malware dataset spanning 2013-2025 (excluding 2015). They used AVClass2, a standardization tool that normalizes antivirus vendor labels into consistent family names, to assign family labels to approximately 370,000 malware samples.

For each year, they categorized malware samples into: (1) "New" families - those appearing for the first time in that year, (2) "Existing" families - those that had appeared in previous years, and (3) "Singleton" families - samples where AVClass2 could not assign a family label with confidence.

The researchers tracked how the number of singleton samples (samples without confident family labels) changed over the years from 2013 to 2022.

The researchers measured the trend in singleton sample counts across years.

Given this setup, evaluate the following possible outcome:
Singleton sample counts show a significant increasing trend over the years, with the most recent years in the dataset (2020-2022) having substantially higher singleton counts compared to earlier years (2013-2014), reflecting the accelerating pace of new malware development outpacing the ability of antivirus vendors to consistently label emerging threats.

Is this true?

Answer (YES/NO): YES